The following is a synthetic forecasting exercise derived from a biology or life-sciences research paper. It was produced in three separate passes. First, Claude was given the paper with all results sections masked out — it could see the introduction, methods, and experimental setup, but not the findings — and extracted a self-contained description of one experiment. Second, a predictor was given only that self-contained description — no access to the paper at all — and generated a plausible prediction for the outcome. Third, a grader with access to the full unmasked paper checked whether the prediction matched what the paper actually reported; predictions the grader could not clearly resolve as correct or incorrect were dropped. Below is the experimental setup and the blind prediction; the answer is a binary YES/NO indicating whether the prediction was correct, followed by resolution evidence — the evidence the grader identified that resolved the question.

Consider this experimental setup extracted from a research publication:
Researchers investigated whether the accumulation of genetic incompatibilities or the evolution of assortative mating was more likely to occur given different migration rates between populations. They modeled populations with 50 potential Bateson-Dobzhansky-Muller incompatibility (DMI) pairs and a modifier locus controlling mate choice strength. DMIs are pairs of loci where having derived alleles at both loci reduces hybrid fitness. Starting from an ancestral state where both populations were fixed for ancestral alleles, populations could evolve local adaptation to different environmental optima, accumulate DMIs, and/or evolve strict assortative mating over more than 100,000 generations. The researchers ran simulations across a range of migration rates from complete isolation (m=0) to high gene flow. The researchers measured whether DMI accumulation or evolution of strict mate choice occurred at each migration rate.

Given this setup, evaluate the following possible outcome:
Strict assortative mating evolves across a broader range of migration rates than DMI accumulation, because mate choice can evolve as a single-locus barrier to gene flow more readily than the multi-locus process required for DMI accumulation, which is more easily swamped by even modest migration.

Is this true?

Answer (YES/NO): YES